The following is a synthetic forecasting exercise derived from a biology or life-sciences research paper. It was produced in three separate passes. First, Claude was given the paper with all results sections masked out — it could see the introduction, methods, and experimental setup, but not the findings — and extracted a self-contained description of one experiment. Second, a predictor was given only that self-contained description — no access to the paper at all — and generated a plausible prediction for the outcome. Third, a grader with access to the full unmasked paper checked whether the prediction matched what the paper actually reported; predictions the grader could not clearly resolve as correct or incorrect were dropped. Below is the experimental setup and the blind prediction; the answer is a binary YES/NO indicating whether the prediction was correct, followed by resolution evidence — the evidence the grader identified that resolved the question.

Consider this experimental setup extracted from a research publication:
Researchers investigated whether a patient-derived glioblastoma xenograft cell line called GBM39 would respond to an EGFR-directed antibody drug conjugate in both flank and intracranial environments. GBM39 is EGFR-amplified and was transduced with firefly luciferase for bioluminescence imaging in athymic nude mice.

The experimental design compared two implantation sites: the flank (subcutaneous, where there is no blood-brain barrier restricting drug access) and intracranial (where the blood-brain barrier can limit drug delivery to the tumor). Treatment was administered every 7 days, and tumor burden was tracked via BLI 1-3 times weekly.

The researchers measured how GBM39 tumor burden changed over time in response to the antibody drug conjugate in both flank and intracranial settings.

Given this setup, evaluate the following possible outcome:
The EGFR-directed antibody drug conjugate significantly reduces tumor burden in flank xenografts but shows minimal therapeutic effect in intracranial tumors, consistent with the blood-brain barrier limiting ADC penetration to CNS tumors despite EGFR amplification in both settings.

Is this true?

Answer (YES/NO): NO